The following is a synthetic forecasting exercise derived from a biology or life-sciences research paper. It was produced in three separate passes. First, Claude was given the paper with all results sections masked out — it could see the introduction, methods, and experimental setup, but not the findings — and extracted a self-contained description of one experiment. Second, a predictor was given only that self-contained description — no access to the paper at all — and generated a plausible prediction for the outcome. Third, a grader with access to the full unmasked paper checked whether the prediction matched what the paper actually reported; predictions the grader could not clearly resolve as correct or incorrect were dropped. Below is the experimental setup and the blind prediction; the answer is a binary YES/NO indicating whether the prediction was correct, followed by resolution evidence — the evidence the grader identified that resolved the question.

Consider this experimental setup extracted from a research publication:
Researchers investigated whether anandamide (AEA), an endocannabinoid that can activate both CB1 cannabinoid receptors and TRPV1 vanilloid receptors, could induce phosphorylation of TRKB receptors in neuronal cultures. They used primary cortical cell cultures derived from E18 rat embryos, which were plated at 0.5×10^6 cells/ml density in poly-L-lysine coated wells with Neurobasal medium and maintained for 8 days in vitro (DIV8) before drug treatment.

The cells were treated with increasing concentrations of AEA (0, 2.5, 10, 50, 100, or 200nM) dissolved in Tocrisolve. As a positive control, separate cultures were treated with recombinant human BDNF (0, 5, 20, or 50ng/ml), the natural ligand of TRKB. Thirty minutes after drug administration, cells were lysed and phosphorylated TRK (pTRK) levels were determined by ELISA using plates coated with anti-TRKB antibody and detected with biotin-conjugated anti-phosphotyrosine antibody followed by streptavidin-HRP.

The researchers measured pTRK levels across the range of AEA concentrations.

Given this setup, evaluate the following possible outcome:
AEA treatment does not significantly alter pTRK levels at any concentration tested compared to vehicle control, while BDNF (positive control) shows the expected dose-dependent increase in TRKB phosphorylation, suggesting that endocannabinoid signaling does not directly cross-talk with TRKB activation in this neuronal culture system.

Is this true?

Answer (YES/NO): NO